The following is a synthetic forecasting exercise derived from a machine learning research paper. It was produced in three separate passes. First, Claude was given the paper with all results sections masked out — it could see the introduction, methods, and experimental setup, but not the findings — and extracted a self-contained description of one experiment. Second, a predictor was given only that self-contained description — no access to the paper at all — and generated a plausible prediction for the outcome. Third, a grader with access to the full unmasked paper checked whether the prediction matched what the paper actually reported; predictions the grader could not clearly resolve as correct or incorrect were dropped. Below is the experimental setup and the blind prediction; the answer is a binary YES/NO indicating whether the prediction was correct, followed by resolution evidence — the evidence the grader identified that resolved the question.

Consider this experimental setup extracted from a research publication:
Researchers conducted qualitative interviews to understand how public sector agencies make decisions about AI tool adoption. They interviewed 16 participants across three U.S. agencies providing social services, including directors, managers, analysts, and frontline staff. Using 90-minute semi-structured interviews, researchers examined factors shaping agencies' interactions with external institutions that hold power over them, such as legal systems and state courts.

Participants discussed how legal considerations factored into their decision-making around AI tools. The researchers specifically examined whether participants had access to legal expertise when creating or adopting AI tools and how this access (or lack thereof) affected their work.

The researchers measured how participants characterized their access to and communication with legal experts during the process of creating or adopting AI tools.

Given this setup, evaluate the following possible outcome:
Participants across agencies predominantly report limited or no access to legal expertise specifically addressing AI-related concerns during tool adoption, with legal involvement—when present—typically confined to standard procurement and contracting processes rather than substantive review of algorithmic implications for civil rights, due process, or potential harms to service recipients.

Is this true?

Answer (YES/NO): NO